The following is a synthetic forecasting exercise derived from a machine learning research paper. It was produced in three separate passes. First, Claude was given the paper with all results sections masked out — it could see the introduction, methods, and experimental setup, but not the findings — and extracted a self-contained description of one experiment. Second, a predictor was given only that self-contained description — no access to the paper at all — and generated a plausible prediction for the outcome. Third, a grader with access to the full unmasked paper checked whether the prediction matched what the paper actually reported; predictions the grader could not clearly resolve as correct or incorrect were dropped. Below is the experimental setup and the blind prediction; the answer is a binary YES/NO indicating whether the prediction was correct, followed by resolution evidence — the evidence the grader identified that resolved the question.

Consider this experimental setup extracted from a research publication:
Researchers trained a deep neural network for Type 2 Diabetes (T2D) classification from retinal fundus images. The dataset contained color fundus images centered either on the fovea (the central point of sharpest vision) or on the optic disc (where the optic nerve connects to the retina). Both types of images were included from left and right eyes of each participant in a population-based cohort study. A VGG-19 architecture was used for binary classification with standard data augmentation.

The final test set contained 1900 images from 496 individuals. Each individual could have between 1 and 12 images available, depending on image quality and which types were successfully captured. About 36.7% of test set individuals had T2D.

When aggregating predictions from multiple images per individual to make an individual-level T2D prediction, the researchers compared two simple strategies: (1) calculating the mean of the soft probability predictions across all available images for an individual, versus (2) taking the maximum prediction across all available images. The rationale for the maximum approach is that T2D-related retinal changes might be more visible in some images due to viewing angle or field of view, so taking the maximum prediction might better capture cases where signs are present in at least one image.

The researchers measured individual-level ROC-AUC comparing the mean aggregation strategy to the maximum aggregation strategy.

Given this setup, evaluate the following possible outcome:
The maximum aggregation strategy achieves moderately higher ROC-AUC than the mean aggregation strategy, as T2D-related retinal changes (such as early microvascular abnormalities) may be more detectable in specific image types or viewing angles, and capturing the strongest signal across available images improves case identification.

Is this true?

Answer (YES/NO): NO